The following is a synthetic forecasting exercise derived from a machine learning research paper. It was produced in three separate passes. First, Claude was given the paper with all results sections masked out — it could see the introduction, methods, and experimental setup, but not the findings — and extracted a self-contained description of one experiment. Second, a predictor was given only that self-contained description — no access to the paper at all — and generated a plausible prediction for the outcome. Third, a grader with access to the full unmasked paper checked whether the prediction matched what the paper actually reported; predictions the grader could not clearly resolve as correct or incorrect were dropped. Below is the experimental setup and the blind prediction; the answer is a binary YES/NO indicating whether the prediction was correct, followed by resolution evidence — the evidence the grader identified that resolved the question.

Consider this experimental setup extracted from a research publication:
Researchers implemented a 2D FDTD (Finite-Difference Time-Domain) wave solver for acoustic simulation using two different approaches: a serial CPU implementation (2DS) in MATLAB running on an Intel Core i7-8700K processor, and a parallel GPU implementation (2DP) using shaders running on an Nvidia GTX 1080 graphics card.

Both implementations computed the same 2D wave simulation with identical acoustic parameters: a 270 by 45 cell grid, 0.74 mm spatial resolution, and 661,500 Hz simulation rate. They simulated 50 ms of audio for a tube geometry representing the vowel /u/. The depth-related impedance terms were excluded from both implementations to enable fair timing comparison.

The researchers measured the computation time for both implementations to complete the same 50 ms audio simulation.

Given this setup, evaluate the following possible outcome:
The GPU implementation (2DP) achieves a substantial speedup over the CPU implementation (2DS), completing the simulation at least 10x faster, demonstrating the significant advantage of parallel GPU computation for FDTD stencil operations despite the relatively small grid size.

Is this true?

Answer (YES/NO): YES